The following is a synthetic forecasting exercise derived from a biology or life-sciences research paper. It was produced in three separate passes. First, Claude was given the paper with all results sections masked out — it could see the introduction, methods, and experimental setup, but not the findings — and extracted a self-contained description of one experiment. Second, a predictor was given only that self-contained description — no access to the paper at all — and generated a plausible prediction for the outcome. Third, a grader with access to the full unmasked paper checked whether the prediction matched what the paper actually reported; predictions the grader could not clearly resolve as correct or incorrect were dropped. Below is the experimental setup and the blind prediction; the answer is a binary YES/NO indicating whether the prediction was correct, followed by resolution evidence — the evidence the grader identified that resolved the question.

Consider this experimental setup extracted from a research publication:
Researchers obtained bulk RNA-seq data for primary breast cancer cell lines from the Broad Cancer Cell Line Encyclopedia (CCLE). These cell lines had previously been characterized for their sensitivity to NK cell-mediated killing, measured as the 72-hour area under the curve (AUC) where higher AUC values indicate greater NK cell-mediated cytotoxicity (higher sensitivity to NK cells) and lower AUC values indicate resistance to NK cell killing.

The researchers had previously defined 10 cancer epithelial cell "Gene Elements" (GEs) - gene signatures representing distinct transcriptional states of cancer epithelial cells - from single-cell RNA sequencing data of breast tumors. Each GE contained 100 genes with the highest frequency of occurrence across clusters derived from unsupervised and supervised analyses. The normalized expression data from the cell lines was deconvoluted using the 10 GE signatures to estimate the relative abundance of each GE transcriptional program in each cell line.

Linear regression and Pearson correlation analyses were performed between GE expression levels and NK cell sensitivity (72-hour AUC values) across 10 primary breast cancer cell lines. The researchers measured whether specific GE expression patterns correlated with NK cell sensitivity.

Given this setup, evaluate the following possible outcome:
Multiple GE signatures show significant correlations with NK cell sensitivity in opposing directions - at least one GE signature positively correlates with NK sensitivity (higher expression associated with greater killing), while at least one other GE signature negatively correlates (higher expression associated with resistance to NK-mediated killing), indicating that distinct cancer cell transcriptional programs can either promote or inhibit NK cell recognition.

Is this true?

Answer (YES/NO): NO